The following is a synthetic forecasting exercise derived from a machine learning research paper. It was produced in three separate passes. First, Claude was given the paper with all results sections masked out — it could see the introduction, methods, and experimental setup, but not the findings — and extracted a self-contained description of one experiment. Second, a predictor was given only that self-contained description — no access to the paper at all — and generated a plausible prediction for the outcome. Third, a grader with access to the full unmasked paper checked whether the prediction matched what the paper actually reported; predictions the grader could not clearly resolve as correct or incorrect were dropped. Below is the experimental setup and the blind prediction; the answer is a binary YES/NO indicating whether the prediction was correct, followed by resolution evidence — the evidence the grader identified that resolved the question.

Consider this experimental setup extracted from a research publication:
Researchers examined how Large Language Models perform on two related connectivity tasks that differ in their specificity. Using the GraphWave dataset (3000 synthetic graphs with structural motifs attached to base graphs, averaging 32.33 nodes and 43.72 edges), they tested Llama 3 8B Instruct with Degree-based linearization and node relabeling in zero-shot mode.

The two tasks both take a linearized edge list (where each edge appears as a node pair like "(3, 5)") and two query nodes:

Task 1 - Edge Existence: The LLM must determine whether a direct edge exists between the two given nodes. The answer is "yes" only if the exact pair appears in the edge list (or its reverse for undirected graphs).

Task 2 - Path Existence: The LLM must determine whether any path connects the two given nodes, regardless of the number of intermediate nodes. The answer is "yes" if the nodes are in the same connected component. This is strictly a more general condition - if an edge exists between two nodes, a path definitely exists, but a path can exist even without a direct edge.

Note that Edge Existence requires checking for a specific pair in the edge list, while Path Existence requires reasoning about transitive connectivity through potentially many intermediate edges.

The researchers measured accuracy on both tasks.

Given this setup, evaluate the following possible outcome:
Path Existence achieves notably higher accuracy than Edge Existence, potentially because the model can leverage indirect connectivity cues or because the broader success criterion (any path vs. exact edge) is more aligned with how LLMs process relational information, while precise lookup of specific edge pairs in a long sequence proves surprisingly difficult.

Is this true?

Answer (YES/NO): YES